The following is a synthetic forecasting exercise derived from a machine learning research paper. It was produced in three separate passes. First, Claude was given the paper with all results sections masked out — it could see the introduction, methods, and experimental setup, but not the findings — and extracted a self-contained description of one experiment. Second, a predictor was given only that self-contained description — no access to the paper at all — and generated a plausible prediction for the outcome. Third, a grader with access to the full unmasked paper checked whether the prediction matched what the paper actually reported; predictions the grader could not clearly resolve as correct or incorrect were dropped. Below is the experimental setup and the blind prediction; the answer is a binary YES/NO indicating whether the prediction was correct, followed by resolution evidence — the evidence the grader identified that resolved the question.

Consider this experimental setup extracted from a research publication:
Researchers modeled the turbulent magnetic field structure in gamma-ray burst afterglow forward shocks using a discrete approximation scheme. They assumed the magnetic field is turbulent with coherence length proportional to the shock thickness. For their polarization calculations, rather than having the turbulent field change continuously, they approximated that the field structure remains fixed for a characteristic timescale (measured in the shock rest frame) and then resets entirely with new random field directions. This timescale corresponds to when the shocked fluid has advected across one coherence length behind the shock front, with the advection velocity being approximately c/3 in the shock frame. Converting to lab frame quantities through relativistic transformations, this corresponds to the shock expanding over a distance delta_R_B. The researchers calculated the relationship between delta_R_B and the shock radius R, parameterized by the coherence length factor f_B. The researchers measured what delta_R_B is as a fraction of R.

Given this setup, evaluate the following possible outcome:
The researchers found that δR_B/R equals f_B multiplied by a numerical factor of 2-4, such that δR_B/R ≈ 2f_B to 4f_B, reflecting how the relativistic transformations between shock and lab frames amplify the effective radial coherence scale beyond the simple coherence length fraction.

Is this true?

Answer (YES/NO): NO